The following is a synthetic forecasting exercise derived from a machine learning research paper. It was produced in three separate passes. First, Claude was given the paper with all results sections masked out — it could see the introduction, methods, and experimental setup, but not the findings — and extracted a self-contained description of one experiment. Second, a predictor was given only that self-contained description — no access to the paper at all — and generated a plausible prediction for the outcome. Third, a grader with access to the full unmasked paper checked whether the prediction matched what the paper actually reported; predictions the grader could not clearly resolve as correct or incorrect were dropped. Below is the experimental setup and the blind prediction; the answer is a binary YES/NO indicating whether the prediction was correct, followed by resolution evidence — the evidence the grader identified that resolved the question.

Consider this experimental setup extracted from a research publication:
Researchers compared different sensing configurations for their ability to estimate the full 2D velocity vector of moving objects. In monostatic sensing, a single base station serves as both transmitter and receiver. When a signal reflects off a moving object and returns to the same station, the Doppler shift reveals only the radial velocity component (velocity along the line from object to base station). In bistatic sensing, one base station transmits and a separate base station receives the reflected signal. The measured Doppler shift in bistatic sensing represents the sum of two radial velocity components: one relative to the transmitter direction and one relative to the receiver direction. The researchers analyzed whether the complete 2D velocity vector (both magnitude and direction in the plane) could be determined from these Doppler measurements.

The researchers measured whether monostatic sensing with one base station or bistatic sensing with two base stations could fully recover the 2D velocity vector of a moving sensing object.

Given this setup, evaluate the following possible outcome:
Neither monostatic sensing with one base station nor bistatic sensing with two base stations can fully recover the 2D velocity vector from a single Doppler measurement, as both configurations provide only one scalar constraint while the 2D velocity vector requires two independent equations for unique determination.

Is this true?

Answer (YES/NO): YES